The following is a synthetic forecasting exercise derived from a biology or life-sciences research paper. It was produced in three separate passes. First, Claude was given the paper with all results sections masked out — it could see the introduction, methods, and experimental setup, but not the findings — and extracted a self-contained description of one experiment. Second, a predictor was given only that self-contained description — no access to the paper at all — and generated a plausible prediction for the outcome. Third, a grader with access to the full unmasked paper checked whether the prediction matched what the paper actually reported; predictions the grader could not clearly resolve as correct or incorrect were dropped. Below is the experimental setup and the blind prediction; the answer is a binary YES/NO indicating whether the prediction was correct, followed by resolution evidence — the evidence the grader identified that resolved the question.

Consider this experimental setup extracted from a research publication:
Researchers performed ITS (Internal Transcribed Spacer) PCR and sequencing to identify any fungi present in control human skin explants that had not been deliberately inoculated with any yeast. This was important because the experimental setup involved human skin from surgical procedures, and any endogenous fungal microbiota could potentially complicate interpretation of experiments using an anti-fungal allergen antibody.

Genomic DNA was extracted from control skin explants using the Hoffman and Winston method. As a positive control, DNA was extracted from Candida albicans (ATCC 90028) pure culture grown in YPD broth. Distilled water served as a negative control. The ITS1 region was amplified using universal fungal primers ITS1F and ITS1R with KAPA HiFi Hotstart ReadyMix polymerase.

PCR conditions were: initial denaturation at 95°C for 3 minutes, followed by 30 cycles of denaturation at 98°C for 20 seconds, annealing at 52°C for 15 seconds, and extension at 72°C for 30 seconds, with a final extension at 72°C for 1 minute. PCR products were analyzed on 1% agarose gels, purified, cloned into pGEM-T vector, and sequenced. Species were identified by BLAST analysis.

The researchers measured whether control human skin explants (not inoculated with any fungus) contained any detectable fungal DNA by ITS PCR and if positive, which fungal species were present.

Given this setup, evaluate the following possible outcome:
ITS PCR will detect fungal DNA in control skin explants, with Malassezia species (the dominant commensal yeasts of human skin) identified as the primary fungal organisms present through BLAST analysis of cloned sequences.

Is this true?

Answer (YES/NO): NO